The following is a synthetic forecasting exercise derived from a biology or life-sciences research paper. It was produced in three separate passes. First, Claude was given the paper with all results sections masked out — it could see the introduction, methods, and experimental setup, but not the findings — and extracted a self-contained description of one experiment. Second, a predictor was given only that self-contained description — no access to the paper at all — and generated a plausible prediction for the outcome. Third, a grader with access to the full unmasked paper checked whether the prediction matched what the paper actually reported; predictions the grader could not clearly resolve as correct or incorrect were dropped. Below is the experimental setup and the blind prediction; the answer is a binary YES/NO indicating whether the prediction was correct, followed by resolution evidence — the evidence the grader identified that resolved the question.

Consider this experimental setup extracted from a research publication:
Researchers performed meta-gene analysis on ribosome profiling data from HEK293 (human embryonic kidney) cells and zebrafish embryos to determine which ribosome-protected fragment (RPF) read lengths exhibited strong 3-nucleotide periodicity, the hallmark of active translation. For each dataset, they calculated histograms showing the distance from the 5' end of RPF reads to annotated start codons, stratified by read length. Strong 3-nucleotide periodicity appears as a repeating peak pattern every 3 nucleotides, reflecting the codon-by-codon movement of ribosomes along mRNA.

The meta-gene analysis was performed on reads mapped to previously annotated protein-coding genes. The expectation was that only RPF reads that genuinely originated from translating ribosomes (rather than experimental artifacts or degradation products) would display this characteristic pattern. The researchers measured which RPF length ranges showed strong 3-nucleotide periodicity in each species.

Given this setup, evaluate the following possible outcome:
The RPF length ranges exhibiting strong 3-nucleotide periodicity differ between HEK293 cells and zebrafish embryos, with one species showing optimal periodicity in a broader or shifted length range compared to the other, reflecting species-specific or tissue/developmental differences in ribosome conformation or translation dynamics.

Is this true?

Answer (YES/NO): YES